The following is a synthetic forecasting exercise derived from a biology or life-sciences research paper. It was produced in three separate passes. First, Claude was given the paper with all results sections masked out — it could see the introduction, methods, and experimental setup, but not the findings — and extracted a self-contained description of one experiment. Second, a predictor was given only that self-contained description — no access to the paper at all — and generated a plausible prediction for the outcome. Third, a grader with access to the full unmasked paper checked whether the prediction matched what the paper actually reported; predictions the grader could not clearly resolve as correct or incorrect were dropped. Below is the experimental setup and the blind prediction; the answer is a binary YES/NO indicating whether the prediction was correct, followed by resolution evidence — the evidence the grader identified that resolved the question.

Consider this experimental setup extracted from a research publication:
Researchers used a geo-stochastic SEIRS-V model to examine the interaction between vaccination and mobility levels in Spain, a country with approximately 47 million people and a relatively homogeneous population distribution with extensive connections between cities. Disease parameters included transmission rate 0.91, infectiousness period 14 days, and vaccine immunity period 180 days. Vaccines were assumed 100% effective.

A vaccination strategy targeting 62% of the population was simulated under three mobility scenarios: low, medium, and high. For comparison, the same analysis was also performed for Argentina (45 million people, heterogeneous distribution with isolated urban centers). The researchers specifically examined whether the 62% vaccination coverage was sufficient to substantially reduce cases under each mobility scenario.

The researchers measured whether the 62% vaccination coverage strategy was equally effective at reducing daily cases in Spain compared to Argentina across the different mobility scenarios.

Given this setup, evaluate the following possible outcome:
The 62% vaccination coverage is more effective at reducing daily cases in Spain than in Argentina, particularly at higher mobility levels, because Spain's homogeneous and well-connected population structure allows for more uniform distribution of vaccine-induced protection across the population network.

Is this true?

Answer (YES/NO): NO